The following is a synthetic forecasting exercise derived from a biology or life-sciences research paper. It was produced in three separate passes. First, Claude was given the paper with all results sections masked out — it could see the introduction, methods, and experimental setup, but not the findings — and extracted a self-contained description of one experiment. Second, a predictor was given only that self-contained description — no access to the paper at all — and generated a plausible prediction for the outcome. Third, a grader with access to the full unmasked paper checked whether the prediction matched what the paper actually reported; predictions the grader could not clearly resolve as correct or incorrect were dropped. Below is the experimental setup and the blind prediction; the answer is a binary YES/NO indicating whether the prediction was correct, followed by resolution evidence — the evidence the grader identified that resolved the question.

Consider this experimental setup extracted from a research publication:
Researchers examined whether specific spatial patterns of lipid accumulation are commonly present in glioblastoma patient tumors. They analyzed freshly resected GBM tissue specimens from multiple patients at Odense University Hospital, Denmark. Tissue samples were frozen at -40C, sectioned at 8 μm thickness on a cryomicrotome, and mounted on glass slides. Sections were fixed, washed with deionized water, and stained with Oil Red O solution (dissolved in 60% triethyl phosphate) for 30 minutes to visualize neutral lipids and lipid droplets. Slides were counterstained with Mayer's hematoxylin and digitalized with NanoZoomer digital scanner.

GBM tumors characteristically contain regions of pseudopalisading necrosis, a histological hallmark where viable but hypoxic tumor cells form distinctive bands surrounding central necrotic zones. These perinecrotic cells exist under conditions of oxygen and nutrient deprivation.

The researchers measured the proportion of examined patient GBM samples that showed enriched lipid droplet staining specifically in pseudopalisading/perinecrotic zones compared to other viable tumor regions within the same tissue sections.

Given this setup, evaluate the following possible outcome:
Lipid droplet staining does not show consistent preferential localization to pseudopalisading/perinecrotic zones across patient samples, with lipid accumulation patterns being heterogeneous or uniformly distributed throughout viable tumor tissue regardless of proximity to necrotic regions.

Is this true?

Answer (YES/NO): NO